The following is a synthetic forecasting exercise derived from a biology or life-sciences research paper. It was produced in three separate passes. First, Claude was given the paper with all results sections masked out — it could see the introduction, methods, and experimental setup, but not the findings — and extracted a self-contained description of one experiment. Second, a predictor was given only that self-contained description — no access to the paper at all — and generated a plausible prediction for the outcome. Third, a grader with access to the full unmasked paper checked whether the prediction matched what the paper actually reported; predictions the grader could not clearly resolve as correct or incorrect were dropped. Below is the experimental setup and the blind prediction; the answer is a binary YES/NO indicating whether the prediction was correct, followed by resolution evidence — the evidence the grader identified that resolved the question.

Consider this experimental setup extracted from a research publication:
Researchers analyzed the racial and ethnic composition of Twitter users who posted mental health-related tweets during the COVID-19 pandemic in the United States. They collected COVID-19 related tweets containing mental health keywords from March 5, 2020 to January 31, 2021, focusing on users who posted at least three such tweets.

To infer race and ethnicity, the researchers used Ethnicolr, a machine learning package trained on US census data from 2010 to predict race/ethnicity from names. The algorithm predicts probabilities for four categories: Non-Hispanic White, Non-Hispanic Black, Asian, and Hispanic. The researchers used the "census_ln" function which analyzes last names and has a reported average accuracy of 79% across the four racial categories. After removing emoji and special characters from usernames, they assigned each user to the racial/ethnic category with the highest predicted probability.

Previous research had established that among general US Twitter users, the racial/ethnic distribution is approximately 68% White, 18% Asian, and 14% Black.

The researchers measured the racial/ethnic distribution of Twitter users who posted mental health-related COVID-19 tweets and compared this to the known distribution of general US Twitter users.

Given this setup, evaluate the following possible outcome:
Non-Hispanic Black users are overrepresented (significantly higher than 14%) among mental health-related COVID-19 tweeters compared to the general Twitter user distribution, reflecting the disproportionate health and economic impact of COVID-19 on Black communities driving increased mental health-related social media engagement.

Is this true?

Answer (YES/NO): NO